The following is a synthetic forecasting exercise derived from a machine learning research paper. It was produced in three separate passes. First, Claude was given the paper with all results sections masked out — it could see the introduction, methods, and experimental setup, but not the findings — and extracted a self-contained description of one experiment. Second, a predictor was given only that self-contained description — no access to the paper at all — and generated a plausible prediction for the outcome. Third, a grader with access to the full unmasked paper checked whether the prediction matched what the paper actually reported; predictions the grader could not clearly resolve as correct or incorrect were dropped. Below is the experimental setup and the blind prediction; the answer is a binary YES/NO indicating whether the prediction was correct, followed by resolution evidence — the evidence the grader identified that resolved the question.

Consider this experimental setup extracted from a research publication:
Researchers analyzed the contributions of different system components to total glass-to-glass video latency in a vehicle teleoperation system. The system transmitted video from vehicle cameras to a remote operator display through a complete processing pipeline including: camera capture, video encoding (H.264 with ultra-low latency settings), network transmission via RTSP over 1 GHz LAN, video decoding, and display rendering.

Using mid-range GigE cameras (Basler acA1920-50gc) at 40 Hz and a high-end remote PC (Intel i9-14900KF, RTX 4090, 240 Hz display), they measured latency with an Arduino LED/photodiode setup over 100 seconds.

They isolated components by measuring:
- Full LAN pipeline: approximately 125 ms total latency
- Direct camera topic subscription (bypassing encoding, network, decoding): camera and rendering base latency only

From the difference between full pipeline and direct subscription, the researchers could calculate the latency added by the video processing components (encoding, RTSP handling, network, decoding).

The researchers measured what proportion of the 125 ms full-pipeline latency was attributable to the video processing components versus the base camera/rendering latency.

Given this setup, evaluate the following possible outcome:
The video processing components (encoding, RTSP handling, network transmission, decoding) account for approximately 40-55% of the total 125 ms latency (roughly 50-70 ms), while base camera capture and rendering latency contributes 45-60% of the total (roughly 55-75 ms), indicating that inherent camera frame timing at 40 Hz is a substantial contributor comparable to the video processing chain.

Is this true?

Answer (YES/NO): YES